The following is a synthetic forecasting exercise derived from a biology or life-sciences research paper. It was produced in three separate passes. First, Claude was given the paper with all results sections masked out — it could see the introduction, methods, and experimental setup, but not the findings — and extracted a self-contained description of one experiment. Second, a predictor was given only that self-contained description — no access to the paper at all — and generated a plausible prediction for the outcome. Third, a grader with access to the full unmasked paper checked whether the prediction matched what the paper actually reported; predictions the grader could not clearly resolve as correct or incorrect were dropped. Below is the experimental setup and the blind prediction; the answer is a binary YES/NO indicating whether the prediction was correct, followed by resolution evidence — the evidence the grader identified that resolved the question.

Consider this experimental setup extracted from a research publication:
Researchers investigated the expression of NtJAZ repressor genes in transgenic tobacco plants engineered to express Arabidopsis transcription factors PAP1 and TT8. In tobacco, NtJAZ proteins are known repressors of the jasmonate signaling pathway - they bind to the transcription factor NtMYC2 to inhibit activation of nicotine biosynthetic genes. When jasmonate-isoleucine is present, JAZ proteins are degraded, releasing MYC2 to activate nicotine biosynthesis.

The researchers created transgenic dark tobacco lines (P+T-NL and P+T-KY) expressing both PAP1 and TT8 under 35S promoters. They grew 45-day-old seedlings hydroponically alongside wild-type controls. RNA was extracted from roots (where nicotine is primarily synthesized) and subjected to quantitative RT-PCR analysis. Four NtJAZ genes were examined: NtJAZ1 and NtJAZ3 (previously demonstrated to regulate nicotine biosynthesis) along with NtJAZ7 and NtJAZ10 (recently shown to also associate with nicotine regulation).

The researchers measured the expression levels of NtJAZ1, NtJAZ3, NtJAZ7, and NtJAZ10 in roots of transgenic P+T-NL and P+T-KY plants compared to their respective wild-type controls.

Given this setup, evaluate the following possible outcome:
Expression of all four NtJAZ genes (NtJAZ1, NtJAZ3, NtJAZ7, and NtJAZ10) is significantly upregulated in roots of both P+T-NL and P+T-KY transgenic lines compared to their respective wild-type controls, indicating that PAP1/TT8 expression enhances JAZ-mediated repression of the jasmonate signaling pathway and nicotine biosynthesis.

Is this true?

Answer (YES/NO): YES